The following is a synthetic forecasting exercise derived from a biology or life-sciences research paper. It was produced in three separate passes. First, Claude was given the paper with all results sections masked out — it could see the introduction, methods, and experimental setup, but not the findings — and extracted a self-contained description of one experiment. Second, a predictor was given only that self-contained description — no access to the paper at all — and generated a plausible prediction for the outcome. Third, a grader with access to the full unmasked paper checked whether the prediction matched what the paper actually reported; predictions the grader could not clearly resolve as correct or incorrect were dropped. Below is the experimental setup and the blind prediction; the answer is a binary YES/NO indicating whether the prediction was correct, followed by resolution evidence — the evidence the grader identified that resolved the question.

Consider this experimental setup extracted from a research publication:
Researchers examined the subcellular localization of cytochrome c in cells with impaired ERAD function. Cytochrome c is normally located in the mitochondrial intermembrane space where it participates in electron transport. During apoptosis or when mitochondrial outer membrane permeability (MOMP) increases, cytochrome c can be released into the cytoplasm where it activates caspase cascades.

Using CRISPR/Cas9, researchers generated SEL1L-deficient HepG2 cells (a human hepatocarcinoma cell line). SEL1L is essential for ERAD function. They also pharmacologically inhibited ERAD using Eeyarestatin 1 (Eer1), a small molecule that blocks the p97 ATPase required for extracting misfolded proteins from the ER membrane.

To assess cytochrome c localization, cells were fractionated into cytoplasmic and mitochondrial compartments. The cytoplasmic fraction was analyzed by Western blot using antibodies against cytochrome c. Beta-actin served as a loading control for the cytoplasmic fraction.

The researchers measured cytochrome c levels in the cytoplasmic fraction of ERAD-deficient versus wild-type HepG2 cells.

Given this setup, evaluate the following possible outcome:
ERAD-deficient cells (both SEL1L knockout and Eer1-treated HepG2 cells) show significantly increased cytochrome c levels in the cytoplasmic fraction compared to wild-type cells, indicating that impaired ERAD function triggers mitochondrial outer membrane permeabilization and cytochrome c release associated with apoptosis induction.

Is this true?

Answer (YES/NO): NO